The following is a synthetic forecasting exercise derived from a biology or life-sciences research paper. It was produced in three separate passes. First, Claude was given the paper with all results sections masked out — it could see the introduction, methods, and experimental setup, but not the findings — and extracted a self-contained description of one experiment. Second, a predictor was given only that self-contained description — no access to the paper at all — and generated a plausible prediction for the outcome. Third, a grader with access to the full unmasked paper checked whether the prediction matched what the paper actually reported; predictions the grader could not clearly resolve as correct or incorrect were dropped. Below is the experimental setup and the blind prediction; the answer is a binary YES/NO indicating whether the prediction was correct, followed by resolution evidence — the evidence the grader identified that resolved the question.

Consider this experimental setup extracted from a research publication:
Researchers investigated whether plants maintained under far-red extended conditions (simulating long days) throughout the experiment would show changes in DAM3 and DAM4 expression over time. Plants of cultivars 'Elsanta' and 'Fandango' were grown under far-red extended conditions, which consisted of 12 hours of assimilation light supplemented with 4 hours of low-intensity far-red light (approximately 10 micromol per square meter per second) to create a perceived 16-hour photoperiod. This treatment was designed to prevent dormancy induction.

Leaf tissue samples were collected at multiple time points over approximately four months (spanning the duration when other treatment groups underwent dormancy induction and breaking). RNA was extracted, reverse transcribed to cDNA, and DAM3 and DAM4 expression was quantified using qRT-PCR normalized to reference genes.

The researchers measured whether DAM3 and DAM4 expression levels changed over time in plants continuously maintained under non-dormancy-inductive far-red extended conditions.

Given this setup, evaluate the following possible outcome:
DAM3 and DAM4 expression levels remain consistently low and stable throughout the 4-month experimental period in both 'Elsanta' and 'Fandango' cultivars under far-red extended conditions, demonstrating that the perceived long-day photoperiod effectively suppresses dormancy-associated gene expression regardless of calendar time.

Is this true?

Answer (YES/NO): NO